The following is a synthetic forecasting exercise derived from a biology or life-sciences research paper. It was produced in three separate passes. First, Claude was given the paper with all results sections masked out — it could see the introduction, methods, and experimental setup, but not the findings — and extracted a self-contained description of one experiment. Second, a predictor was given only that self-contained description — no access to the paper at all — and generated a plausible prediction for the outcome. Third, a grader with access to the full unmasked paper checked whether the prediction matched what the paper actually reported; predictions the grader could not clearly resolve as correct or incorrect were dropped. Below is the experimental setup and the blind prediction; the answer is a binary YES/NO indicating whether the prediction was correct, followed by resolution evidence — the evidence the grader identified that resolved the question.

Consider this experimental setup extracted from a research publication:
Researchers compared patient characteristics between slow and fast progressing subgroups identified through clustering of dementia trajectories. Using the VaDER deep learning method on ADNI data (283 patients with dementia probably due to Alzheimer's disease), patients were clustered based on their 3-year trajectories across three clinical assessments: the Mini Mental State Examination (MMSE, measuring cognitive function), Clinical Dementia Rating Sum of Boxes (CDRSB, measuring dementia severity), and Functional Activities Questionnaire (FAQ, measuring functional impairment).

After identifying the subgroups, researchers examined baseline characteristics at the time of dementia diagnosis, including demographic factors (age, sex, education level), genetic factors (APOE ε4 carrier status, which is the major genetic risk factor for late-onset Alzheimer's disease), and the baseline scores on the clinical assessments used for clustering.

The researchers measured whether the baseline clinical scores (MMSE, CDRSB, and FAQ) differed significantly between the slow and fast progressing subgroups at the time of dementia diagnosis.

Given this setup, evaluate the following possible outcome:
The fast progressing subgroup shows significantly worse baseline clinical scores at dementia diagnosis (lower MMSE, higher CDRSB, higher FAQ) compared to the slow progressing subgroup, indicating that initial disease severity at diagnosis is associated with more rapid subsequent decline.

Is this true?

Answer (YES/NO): NO